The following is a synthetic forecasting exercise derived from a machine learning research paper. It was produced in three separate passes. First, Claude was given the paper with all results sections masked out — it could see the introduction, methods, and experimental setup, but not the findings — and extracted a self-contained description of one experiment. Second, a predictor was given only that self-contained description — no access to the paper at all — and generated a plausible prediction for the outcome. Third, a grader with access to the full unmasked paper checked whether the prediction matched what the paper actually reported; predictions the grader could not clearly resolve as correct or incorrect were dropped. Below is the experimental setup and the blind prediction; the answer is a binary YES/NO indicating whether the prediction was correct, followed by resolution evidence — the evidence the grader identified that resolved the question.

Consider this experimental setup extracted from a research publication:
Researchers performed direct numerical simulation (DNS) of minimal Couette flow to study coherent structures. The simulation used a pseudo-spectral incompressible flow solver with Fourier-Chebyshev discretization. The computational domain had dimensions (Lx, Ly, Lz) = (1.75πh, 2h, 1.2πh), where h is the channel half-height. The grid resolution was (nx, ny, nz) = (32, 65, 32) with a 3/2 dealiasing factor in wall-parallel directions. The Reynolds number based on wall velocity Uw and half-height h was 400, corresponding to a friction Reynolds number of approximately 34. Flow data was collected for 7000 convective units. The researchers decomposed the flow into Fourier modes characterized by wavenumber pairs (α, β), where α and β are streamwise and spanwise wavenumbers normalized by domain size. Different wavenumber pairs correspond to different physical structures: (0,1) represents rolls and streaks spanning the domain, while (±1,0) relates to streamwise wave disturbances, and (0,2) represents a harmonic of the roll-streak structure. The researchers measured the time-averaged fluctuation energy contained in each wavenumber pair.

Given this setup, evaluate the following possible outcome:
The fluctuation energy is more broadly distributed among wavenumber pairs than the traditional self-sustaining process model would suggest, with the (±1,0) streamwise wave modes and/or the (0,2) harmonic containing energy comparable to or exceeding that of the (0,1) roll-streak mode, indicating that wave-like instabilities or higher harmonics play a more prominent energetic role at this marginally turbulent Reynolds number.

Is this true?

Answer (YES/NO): NO